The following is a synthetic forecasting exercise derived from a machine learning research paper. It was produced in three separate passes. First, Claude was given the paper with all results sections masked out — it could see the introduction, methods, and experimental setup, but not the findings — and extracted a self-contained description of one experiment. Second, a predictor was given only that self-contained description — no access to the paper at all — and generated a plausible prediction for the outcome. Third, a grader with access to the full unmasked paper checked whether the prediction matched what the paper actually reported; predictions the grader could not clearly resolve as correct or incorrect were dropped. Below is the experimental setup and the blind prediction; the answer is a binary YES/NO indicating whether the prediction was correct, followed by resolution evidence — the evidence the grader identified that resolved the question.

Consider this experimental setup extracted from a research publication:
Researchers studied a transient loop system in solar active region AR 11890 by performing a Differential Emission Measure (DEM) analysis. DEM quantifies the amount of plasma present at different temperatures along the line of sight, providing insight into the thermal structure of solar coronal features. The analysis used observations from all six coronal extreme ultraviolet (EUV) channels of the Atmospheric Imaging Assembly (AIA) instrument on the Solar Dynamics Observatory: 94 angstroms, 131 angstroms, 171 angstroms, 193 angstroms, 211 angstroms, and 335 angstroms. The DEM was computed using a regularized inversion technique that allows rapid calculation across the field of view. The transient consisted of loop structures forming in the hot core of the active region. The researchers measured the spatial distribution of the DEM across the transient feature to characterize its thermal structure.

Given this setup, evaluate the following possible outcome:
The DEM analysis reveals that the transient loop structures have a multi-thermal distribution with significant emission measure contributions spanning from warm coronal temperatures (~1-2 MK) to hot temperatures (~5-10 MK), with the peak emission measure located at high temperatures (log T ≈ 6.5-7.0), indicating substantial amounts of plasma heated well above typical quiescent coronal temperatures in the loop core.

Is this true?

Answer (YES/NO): YES